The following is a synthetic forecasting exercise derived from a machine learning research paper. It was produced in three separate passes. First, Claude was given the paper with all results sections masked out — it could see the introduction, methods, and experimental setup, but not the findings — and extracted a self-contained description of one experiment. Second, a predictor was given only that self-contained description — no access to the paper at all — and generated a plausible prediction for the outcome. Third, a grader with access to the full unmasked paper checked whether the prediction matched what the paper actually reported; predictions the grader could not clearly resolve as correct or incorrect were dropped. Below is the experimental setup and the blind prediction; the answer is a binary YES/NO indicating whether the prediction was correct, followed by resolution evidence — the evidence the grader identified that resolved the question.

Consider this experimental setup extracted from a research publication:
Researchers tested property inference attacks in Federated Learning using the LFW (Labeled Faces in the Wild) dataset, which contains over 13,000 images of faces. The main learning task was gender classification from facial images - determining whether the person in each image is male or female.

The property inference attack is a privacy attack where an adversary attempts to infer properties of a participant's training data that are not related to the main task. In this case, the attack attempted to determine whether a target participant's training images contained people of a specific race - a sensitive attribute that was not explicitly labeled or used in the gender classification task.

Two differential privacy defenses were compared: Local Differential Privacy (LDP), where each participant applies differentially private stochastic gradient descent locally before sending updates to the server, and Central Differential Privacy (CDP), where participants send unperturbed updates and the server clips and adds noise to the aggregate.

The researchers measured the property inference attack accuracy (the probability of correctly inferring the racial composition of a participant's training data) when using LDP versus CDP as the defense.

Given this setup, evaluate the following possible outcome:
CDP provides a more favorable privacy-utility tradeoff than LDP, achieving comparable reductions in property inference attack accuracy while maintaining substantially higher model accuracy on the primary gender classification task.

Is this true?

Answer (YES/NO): NO